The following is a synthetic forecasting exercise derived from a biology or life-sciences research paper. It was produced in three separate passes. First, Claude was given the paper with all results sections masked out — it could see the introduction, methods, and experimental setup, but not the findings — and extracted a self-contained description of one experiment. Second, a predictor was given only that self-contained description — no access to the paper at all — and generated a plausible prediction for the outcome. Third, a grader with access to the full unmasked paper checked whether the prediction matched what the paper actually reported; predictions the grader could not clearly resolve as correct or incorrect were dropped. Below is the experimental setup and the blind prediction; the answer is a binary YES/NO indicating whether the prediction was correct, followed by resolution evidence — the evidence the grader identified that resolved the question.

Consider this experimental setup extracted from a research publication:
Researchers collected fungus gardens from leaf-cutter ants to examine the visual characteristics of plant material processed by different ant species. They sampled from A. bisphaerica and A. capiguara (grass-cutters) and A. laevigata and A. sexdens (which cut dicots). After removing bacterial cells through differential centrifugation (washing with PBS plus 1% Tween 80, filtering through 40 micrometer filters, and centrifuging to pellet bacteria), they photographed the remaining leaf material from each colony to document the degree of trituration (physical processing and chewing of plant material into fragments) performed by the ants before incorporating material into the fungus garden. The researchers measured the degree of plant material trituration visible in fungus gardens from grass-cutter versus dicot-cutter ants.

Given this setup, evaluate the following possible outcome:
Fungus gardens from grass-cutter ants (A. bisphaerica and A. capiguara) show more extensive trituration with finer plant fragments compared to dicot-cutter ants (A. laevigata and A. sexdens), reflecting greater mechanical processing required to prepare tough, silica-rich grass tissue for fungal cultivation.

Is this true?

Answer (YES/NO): NO